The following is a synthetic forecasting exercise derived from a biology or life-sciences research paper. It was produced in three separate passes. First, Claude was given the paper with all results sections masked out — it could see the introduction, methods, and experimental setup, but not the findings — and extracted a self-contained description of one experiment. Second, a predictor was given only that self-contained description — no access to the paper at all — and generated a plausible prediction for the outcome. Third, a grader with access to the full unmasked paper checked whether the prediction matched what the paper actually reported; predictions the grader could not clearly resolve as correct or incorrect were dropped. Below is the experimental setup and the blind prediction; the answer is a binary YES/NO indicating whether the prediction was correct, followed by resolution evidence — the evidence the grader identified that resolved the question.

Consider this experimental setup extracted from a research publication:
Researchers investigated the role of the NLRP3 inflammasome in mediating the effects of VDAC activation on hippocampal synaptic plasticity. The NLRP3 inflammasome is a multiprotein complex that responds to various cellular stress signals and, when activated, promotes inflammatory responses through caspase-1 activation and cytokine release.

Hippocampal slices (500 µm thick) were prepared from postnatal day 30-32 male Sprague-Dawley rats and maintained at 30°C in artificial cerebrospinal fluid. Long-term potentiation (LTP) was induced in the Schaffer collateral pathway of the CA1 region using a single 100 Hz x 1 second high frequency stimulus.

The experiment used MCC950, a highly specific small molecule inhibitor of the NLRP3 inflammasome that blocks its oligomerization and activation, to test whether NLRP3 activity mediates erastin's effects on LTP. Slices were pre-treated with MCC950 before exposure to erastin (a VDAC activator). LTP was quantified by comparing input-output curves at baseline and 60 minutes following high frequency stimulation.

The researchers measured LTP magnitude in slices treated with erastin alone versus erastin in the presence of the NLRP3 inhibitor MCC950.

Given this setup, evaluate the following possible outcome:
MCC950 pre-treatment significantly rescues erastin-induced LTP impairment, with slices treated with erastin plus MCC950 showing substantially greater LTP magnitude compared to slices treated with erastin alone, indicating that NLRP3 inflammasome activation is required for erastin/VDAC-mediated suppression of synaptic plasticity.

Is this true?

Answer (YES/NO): YES